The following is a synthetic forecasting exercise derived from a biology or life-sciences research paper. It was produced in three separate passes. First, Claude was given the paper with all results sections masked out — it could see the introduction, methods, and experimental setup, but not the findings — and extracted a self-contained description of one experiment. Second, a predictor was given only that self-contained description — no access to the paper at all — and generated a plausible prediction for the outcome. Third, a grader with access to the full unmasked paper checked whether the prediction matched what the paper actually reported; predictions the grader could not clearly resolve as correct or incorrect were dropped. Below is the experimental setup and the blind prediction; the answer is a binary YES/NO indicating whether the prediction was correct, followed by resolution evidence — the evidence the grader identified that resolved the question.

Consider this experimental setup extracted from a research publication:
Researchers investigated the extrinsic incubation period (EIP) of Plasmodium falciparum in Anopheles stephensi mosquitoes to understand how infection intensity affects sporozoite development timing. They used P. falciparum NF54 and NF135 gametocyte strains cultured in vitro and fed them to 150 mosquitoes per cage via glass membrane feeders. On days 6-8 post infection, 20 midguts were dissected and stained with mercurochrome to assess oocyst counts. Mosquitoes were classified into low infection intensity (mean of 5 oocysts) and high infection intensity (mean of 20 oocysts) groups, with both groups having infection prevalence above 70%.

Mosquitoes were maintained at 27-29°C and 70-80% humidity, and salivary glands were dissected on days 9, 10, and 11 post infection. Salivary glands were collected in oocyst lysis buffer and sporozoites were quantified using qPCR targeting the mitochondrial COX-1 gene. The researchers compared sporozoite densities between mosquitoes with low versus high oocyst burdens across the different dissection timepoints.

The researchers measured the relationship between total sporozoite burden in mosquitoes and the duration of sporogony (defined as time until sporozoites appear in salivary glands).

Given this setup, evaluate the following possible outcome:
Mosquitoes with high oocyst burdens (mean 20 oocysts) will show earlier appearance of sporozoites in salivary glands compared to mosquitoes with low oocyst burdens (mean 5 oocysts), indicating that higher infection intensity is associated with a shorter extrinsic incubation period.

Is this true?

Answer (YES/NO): YES